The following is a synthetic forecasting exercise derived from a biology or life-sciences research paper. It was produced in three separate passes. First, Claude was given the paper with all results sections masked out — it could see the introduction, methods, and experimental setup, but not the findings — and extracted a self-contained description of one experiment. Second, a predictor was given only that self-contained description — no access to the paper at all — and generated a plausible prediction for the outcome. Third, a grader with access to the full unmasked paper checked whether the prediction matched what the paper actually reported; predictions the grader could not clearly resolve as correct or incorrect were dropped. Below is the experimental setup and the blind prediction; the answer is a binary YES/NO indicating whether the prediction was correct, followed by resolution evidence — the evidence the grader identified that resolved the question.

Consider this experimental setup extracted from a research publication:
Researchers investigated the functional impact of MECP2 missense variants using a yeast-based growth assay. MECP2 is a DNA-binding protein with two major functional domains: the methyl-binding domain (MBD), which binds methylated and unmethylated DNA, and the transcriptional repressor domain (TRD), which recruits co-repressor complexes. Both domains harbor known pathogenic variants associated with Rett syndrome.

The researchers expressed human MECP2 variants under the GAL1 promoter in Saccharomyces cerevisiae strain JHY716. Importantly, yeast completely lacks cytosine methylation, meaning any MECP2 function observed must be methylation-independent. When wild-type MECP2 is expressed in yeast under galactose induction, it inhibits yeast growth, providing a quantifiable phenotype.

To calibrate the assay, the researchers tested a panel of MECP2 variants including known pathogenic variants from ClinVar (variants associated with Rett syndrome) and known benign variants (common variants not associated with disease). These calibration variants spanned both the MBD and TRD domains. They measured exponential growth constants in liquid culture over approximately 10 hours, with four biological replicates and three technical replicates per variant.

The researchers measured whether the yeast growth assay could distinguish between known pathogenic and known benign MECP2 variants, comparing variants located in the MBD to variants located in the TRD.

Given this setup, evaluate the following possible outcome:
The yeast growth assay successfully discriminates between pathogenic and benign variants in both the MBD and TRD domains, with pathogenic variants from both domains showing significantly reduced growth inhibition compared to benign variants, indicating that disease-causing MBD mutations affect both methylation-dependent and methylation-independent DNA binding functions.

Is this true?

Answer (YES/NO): NO